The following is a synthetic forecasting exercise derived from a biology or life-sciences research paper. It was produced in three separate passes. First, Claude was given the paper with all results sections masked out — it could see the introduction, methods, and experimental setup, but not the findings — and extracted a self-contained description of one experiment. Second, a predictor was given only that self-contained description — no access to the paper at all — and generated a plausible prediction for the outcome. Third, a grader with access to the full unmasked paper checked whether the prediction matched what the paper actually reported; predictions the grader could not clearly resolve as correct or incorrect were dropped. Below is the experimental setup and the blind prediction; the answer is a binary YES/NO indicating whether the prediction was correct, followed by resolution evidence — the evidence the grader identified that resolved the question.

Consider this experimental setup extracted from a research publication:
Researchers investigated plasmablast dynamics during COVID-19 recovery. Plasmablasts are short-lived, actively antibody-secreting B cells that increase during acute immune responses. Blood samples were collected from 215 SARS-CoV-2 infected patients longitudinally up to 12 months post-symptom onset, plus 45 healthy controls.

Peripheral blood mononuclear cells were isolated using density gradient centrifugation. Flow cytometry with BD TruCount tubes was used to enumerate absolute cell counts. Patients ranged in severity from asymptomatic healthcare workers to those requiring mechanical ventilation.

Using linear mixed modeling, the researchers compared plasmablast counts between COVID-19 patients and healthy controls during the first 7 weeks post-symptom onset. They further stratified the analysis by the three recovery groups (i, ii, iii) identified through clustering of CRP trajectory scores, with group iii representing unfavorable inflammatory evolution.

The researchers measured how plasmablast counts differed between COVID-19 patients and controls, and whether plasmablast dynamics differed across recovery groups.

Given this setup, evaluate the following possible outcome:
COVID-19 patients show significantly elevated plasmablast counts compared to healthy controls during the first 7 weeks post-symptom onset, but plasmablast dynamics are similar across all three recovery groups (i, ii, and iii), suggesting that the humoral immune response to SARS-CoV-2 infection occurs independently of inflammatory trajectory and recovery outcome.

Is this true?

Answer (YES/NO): NO